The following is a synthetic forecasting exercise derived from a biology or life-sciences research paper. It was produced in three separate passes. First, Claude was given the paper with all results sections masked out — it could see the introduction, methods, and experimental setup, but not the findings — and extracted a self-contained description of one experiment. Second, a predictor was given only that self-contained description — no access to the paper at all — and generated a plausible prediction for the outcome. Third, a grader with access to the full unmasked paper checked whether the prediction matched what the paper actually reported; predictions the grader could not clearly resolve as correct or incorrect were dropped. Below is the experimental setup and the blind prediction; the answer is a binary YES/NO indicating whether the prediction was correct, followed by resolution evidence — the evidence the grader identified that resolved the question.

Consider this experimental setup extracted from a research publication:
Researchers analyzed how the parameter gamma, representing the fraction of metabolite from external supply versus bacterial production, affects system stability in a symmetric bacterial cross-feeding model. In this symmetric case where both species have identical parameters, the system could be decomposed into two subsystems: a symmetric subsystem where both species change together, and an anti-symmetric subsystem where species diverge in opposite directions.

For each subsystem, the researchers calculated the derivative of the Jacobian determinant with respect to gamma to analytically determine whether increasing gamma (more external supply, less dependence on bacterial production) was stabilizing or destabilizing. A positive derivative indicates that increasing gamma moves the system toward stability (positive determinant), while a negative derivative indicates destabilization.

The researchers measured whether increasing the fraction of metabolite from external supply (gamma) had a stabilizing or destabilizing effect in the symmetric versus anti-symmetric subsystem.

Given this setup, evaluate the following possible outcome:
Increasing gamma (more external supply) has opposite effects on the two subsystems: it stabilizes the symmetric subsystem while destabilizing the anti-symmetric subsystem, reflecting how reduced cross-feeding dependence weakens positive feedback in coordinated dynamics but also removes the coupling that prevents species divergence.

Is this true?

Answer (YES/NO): YES